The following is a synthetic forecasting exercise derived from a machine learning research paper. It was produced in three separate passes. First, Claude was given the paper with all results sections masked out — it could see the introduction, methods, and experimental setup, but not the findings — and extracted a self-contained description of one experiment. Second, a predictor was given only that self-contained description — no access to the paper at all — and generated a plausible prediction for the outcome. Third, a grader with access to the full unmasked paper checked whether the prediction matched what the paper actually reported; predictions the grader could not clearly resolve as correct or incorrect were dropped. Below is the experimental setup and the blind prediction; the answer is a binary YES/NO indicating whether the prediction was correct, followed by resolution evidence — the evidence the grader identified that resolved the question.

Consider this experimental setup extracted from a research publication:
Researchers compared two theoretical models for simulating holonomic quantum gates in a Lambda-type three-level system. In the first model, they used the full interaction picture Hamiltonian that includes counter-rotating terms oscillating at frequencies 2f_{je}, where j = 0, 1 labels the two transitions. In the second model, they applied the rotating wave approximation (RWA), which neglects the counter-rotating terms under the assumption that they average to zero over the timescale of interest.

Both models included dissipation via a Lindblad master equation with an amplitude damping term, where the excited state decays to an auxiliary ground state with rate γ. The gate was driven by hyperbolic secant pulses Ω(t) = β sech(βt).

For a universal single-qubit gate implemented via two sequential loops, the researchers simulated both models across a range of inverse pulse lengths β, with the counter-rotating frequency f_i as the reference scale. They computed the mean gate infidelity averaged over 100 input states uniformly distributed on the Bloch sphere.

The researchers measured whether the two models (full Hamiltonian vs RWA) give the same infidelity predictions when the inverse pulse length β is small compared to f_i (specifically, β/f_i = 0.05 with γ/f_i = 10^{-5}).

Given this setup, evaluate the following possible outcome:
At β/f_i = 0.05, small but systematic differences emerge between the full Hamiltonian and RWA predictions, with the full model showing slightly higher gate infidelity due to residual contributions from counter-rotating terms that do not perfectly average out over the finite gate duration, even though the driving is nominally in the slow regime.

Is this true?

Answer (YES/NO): NO